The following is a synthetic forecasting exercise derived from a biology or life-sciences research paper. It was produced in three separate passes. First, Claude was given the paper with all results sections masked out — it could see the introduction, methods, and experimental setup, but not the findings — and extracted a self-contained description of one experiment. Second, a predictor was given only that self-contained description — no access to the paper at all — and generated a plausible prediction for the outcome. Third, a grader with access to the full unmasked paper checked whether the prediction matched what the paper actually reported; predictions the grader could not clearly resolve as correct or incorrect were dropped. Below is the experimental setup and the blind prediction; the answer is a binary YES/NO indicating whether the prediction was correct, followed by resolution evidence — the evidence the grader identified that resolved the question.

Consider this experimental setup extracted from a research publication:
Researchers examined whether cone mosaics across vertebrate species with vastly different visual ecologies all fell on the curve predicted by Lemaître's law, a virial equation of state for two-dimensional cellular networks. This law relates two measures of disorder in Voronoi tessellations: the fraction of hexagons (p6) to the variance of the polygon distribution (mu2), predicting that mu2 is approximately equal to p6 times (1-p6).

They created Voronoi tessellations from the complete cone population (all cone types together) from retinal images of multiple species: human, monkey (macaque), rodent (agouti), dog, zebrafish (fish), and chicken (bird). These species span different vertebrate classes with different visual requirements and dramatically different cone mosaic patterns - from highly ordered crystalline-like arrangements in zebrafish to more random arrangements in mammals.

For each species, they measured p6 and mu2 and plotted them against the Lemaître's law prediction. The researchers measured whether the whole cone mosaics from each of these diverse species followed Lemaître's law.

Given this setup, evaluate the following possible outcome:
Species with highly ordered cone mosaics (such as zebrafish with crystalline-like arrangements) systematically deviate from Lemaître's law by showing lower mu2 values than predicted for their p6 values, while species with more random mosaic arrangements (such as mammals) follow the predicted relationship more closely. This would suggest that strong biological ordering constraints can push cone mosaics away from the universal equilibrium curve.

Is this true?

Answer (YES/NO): NO